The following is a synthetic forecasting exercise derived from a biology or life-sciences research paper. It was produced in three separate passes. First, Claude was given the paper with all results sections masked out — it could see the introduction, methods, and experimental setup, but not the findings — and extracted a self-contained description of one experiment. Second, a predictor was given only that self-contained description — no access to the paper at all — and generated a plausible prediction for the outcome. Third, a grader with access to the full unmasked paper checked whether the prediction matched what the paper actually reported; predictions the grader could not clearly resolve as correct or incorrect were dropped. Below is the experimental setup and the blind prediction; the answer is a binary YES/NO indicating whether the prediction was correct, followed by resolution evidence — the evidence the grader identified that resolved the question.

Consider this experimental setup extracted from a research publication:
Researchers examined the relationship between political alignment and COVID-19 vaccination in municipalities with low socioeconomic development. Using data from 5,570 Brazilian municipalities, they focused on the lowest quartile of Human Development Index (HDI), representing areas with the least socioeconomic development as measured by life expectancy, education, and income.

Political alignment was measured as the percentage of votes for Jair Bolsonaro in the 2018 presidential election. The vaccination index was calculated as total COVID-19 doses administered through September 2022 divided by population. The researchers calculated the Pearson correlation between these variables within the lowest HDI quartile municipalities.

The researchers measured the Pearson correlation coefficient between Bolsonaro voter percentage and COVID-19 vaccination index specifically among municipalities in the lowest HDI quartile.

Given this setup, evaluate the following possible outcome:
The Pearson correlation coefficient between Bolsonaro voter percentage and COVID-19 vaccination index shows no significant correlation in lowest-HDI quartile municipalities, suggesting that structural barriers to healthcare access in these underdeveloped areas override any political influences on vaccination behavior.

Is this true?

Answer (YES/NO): NO